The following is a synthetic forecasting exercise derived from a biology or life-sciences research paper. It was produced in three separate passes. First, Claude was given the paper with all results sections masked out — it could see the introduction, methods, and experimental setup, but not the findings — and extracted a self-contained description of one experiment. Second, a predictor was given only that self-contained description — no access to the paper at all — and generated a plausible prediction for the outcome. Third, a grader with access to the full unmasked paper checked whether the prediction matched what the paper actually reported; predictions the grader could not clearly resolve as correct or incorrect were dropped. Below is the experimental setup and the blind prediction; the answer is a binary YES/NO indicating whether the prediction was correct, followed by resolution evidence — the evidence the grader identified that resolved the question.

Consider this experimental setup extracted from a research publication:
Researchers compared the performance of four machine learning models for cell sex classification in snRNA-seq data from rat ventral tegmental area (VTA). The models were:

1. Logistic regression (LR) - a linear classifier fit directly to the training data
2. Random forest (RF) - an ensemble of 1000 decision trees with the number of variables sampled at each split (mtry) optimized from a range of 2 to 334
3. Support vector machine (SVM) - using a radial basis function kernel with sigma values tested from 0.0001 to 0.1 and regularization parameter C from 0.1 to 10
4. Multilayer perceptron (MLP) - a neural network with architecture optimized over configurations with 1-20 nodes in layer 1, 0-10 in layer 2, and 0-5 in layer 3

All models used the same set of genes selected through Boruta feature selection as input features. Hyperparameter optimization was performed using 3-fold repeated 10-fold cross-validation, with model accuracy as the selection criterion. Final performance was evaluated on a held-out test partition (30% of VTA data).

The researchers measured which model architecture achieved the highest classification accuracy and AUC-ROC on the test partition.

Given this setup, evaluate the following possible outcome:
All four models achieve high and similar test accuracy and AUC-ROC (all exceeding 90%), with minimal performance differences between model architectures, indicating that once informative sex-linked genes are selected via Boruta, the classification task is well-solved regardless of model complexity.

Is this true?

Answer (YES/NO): YES